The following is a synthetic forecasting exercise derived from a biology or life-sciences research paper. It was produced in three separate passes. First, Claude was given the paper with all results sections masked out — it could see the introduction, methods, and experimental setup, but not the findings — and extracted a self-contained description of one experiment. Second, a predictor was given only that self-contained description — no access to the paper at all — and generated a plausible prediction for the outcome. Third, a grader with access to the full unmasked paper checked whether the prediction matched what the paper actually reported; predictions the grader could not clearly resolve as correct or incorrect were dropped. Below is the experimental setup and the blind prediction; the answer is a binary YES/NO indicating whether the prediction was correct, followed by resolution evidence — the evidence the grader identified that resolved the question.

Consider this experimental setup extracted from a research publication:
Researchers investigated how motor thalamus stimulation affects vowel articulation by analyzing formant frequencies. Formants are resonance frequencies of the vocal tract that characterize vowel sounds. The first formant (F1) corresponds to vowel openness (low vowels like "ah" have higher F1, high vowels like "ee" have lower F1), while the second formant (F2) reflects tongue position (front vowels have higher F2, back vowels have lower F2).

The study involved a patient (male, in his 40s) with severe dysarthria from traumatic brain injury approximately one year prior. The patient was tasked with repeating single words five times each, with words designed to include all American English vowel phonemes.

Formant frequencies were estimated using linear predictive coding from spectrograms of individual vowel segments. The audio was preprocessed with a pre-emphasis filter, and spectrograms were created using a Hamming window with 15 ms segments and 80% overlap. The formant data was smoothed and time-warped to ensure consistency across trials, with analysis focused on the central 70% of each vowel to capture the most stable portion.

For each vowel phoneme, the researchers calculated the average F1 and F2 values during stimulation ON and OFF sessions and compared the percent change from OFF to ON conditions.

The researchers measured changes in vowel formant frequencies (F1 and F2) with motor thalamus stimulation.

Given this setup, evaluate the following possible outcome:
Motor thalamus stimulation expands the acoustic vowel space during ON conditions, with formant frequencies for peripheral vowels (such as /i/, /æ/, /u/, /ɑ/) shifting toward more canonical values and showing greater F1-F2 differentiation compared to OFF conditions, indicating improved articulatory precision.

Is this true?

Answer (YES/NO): YES